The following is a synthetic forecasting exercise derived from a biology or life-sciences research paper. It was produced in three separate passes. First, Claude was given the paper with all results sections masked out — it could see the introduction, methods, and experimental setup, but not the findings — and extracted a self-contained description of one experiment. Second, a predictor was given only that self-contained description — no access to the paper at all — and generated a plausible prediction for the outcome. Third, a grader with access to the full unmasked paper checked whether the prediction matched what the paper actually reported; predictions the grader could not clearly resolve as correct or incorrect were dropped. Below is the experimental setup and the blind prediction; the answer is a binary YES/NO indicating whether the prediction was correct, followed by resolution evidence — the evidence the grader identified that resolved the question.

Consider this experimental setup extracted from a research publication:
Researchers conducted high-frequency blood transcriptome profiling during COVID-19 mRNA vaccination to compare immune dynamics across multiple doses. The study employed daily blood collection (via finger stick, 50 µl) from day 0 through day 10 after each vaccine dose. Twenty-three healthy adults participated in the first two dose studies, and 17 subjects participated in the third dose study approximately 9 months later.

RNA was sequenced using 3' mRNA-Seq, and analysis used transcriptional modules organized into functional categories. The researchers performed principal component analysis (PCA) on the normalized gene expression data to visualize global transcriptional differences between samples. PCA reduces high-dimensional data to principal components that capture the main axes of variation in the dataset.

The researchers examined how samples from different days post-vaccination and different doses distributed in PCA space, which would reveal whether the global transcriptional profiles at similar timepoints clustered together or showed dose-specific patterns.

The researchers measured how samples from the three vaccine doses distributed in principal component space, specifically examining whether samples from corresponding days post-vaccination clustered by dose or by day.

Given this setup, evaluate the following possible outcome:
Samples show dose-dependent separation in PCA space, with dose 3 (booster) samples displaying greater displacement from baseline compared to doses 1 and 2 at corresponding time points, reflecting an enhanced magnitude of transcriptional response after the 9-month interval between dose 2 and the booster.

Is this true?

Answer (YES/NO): NO